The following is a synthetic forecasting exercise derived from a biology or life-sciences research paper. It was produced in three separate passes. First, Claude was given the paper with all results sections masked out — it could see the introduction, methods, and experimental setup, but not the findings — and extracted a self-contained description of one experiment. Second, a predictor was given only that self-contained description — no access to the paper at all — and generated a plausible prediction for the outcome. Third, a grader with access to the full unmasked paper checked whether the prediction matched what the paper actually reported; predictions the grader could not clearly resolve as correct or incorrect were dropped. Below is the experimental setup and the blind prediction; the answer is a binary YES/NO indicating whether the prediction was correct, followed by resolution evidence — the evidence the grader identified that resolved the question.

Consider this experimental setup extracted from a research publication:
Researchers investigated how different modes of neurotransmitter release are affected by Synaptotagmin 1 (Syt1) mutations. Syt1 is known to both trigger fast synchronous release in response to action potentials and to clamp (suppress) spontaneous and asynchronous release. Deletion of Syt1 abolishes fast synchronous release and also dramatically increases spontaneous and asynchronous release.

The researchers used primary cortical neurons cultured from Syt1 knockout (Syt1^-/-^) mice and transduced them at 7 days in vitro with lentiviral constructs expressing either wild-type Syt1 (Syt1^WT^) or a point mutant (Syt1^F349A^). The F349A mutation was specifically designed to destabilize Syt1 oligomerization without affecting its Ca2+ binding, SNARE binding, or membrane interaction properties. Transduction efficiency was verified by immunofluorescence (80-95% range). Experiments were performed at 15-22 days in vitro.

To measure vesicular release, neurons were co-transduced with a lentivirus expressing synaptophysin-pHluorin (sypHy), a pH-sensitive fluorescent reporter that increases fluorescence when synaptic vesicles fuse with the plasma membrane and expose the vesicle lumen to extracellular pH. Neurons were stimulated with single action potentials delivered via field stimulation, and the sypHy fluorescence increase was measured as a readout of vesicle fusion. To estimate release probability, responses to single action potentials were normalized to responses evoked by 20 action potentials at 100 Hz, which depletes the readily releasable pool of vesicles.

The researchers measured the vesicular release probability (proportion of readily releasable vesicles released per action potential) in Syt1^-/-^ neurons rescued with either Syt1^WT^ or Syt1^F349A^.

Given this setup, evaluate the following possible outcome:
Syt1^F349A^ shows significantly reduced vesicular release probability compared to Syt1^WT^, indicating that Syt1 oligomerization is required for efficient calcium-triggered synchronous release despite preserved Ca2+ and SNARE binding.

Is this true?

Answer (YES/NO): NO